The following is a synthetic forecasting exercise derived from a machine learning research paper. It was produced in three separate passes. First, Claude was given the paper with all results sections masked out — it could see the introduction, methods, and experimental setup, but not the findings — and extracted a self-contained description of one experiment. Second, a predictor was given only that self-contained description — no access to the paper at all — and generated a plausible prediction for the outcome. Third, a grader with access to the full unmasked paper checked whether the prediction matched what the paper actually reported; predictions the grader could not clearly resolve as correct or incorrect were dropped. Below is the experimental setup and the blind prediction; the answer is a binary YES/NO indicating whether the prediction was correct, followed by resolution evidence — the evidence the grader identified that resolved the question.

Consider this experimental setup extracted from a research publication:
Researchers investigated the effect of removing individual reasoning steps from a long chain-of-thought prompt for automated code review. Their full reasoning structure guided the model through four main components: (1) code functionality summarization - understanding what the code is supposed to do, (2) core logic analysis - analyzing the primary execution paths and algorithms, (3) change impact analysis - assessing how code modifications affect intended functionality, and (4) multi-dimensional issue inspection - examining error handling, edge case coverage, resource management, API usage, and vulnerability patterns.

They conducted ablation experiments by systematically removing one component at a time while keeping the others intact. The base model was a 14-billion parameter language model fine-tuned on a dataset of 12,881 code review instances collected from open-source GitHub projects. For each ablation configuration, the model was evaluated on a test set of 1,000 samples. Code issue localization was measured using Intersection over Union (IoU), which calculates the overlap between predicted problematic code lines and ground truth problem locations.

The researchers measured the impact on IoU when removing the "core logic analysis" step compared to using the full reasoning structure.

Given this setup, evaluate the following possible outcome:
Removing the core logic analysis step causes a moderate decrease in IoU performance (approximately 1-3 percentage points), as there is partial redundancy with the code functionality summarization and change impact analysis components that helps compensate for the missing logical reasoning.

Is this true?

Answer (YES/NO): NO